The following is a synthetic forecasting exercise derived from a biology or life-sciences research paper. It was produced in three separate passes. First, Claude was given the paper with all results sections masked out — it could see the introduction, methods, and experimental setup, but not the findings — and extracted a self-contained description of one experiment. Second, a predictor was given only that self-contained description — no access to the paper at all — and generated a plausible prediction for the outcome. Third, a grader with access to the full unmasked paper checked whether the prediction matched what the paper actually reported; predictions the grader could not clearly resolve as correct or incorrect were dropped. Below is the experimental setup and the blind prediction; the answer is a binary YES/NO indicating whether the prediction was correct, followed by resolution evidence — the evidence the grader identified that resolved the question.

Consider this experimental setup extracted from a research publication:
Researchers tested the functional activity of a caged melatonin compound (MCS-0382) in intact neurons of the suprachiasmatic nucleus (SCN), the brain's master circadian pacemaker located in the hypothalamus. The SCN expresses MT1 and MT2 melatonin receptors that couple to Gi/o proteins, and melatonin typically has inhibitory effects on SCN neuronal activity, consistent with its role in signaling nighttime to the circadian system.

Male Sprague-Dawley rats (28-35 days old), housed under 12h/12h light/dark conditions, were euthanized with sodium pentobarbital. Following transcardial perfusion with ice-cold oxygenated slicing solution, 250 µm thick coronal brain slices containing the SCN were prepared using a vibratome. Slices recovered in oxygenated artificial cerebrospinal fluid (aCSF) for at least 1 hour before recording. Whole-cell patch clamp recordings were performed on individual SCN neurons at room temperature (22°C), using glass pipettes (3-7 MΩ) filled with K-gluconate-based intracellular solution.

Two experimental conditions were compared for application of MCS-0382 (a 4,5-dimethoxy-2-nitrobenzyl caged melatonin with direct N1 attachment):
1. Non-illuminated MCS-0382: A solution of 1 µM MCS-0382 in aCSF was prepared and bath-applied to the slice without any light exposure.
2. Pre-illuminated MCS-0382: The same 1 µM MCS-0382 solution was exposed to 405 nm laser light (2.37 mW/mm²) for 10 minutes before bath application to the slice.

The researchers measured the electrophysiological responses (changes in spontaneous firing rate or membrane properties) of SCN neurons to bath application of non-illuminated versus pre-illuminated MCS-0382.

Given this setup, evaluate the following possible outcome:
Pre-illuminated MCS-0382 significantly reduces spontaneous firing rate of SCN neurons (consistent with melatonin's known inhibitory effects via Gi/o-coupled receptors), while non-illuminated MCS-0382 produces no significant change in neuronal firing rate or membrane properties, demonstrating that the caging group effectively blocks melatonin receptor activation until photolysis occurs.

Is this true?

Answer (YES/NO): NO